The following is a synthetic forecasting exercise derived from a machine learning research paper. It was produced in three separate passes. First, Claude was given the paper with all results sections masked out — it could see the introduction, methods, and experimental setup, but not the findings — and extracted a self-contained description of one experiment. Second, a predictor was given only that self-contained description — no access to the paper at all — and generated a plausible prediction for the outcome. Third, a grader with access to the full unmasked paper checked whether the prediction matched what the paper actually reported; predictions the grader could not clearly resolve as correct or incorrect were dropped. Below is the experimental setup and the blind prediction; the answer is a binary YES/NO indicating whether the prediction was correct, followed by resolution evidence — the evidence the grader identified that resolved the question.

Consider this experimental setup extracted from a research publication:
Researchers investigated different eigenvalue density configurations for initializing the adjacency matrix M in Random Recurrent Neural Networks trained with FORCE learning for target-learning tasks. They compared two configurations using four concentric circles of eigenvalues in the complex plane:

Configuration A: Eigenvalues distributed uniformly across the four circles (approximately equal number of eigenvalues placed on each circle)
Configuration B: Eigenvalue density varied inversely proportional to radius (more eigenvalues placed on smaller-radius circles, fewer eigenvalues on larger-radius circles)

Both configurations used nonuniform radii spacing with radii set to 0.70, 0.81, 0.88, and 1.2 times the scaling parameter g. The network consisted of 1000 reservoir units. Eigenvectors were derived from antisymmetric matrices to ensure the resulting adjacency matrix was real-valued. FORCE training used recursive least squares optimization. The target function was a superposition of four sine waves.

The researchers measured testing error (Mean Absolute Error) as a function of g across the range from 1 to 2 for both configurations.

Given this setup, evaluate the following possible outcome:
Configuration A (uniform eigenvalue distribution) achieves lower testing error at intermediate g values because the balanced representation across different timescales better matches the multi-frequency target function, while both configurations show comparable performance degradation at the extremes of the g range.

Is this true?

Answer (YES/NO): NO